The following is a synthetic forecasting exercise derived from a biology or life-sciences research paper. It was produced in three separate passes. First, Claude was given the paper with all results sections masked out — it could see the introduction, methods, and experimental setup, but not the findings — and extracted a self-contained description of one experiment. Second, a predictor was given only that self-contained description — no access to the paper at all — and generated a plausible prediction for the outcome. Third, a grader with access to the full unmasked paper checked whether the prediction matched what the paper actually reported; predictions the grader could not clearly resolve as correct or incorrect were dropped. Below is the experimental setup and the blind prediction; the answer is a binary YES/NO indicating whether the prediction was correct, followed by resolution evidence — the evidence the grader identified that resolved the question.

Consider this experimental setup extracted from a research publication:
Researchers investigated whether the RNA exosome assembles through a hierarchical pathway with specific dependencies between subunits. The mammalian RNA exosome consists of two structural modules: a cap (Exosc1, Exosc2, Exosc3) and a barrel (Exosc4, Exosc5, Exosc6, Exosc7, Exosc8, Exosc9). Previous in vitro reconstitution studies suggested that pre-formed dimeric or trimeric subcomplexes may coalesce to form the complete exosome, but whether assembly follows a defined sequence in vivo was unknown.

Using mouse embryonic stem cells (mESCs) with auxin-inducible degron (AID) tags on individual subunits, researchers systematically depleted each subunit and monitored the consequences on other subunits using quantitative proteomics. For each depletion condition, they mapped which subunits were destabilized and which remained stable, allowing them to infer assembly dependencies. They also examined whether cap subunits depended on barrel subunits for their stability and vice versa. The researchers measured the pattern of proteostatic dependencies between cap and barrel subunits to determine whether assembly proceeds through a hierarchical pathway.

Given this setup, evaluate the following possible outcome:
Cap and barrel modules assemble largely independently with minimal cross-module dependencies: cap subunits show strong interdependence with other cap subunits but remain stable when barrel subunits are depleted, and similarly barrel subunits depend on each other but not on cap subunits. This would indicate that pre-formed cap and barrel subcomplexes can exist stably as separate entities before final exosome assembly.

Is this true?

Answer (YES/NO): NO